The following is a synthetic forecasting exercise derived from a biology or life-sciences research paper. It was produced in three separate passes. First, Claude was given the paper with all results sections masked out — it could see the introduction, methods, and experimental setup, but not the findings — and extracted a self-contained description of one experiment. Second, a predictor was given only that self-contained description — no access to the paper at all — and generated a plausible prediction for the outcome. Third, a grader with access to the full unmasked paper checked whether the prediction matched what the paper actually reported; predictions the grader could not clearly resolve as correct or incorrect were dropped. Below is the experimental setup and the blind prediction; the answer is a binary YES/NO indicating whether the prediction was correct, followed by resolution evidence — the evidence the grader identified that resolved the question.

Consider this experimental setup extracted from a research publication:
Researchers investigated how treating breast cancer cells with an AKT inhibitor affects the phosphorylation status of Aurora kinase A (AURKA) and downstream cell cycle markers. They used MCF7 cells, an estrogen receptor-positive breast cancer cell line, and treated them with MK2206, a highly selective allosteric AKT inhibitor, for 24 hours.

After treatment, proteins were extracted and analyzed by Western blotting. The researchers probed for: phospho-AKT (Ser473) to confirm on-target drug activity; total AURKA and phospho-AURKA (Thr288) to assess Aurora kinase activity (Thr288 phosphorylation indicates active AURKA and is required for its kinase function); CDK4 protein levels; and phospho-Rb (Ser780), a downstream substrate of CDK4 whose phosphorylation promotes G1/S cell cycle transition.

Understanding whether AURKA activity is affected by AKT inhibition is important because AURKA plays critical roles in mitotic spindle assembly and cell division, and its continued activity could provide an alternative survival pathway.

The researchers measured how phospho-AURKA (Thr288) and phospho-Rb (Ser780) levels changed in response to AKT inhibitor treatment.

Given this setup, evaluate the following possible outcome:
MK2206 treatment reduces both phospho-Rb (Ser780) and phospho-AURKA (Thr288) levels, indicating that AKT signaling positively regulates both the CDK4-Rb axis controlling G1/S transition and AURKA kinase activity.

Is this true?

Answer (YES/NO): YES